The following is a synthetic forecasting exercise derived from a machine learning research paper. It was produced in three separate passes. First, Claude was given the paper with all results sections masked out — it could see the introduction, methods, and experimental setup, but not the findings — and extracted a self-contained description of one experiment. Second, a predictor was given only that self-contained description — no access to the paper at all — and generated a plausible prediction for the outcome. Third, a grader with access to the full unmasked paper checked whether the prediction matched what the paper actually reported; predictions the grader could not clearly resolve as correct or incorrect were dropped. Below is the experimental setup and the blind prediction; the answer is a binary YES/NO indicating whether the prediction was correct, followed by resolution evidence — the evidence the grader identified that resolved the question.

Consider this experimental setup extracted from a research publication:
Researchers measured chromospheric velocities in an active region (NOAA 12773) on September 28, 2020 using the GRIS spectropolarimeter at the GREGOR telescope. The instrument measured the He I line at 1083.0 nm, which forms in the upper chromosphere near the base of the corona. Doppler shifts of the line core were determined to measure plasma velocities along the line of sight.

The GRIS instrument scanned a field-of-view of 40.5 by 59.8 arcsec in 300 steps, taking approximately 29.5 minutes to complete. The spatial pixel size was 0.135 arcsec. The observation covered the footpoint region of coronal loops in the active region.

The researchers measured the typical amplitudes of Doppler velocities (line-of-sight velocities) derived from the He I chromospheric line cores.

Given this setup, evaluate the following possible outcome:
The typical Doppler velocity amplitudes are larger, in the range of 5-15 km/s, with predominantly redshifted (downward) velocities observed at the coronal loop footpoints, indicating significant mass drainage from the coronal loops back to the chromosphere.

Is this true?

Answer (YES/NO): NO